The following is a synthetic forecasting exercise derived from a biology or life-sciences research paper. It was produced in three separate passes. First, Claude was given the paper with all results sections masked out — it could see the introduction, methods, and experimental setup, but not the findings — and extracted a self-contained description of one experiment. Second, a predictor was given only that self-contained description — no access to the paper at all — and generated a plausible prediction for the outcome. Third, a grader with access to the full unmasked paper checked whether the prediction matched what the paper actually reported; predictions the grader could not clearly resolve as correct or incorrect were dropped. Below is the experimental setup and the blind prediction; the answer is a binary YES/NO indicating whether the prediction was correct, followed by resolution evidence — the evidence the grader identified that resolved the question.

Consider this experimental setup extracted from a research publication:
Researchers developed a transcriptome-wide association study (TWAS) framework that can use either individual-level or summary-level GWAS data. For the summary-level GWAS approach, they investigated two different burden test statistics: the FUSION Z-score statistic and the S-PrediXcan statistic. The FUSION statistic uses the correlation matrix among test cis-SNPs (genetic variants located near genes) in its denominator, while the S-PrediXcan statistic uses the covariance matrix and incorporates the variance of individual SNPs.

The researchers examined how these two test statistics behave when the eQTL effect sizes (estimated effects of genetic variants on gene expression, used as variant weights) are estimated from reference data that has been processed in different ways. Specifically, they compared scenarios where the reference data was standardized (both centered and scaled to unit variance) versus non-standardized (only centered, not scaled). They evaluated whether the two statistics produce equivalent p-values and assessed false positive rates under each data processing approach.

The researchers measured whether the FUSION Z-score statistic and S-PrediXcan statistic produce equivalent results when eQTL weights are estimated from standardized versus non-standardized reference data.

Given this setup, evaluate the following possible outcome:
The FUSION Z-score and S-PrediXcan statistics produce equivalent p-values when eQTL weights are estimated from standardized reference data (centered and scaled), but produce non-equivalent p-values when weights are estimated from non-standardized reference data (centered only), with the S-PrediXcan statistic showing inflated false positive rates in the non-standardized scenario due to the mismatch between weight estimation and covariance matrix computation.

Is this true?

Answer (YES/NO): NO